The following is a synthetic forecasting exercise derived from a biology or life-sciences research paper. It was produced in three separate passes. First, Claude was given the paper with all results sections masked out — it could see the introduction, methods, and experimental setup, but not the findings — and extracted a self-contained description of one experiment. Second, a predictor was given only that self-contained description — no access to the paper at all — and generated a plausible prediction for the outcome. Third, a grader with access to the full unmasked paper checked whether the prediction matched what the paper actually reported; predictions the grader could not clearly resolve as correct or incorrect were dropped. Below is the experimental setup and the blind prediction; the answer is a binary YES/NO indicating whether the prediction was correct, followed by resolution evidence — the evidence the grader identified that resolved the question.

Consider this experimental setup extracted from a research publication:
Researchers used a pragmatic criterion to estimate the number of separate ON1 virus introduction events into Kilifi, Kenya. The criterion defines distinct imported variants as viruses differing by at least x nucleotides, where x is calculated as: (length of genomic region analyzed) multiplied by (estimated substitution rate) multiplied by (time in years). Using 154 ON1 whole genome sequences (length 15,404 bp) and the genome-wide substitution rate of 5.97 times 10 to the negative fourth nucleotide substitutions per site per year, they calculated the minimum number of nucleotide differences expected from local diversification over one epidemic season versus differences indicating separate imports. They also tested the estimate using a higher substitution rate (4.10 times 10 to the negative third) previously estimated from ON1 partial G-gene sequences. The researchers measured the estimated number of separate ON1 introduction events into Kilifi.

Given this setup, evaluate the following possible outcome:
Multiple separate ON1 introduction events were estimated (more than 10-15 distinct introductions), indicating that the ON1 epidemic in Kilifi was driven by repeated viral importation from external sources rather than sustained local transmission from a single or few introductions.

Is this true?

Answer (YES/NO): NO